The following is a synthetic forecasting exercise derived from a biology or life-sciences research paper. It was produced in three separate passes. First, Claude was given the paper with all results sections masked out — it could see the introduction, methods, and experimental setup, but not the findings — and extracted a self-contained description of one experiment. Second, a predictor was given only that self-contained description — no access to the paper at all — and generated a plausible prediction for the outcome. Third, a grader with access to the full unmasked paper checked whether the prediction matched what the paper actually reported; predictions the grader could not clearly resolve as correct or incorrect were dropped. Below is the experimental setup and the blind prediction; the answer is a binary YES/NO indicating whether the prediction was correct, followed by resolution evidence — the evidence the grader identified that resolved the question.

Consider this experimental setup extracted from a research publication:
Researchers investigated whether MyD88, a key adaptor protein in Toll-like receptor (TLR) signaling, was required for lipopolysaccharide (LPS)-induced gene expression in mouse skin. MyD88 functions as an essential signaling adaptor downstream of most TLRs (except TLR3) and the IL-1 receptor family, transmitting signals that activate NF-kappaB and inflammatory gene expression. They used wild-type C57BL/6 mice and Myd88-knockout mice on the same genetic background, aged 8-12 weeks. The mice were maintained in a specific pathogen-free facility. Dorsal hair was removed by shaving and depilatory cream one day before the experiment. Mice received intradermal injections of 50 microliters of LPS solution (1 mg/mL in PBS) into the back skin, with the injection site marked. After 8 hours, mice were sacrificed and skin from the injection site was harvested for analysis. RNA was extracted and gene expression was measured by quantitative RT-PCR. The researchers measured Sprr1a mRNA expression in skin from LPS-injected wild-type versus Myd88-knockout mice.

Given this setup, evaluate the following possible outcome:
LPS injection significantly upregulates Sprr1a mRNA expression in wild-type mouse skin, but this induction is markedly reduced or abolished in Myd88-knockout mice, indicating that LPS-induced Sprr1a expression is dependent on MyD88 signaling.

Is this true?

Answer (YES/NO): YES